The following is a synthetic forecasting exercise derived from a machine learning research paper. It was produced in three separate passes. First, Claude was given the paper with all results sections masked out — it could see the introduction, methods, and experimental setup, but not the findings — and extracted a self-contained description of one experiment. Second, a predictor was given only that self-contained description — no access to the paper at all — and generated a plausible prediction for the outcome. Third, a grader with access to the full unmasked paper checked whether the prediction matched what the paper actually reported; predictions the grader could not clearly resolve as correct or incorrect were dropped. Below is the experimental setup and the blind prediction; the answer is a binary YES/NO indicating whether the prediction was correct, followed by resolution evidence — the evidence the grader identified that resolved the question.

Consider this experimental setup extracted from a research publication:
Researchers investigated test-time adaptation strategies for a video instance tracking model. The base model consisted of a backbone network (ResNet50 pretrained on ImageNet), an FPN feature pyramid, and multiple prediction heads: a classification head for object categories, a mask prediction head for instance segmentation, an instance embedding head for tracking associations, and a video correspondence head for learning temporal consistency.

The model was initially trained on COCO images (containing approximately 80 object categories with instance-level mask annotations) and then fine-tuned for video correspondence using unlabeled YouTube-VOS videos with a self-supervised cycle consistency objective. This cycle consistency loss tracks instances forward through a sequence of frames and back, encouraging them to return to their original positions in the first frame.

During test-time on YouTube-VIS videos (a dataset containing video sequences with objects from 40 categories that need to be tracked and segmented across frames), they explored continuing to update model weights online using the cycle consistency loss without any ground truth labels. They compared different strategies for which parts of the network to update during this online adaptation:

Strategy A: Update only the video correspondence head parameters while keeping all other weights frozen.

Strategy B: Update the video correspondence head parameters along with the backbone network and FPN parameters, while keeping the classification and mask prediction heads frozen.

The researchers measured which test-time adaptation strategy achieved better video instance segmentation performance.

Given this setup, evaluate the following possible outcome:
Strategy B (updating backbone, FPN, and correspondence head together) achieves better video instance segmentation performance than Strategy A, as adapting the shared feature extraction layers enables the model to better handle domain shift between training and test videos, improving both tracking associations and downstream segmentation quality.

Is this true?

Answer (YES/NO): YES